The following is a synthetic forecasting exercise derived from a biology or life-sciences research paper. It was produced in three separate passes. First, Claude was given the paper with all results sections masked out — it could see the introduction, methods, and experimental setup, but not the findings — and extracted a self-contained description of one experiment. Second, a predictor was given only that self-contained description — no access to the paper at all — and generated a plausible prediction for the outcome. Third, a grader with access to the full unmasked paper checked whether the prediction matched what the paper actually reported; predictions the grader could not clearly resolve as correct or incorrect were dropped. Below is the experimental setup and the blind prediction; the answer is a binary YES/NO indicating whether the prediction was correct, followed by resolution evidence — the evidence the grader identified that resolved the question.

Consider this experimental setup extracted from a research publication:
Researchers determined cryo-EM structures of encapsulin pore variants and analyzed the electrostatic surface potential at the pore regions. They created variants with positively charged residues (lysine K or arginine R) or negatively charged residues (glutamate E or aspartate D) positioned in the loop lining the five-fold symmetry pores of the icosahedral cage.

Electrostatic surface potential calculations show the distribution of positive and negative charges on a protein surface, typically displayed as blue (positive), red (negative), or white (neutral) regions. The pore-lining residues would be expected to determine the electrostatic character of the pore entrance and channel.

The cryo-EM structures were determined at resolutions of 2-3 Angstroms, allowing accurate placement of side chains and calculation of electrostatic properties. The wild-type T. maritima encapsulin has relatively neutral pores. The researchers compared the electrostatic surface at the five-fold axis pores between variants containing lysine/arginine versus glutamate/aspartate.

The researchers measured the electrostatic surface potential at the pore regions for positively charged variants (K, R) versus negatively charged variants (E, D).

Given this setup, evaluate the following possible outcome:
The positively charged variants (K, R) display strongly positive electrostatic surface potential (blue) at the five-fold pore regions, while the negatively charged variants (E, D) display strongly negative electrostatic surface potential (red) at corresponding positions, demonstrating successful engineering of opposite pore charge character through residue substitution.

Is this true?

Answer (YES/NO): YES